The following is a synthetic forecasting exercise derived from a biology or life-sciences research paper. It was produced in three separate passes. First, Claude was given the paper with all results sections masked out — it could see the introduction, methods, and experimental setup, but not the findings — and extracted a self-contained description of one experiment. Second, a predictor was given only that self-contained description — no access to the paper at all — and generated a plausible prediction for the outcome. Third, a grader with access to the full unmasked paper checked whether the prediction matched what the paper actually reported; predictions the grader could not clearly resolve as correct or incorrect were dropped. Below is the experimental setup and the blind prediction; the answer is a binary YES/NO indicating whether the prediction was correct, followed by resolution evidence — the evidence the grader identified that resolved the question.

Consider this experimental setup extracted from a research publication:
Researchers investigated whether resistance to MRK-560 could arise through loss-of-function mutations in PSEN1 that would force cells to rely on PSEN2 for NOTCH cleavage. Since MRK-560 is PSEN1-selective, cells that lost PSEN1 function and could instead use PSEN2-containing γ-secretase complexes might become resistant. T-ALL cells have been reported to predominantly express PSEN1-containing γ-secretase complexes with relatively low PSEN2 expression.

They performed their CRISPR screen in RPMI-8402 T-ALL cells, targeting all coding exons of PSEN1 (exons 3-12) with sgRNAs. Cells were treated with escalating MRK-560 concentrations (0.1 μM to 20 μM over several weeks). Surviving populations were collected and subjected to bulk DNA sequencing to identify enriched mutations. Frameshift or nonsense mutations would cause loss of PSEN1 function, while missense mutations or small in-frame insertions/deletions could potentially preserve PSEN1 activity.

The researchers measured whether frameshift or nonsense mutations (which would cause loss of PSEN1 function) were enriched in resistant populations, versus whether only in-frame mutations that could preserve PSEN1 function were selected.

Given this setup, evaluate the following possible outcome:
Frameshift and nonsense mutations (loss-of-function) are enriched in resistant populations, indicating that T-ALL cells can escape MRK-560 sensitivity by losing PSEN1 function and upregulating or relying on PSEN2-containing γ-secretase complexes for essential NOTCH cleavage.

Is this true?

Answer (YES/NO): NO